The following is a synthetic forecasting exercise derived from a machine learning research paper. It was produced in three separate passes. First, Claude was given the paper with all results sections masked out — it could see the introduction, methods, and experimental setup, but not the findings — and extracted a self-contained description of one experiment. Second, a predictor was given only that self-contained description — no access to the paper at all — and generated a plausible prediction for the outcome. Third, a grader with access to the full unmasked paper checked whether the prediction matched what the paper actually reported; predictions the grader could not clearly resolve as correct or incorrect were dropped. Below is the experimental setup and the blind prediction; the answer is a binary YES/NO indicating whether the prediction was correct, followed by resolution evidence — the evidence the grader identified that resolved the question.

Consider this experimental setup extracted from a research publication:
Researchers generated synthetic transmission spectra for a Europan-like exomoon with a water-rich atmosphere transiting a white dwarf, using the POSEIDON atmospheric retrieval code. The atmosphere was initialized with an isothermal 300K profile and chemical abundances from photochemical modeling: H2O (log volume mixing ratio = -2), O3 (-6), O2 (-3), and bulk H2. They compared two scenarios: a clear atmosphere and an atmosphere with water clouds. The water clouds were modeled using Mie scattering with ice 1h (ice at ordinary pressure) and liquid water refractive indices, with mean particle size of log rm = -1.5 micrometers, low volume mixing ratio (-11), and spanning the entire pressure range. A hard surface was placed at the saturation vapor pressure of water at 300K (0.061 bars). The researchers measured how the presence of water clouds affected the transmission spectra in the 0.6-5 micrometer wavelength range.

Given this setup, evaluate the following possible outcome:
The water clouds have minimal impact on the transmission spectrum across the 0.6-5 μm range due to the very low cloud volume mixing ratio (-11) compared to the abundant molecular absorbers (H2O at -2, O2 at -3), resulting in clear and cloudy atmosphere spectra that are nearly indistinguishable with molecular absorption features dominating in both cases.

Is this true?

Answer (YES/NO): NO